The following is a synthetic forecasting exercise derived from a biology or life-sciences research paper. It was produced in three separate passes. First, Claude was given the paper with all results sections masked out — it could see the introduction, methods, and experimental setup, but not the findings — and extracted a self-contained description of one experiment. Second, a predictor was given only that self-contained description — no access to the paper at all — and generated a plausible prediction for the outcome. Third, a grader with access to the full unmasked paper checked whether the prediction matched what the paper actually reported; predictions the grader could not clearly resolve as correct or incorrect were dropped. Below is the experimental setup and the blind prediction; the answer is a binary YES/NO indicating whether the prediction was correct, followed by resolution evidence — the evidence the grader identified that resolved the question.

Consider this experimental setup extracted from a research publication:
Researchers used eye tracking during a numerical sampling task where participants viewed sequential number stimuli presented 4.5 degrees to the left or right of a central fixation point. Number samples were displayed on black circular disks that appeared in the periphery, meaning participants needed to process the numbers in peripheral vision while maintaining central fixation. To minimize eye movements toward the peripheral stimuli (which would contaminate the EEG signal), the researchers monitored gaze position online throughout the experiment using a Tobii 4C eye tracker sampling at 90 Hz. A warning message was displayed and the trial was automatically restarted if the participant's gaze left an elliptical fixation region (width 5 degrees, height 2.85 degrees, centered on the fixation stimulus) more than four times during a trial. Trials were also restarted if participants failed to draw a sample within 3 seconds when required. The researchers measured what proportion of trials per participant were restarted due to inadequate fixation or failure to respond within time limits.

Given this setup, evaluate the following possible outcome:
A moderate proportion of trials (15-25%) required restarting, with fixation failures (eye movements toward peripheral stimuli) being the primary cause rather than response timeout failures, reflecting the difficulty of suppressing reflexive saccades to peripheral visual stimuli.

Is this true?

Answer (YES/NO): NO